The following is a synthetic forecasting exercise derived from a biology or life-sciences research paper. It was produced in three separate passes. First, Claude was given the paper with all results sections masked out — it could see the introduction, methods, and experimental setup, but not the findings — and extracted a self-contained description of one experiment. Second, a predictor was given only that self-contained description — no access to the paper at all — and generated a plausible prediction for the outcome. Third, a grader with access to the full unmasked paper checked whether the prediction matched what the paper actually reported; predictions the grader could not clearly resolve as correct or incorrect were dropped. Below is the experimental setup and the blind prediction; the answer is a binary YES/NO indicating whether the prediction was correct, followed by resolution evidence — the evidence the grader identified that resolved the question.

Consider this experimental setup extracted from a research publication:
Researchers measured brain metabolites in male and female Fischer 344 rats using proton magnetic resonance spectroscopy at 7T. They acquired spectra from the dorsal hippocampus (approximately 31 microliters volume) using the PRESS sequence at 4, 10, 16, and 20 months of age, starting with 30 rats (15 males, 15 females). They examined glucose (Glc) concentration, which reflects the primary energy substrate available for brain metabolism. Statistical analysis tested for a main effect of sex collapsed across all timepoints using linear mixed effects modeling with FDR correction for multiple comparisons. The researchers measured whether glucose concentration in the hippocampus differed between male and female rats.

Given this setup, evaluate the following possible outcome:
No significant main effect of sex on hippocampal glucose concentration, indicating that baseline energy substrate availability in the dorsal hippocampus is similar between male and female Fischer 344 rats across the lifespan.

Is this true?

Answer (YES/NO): NO